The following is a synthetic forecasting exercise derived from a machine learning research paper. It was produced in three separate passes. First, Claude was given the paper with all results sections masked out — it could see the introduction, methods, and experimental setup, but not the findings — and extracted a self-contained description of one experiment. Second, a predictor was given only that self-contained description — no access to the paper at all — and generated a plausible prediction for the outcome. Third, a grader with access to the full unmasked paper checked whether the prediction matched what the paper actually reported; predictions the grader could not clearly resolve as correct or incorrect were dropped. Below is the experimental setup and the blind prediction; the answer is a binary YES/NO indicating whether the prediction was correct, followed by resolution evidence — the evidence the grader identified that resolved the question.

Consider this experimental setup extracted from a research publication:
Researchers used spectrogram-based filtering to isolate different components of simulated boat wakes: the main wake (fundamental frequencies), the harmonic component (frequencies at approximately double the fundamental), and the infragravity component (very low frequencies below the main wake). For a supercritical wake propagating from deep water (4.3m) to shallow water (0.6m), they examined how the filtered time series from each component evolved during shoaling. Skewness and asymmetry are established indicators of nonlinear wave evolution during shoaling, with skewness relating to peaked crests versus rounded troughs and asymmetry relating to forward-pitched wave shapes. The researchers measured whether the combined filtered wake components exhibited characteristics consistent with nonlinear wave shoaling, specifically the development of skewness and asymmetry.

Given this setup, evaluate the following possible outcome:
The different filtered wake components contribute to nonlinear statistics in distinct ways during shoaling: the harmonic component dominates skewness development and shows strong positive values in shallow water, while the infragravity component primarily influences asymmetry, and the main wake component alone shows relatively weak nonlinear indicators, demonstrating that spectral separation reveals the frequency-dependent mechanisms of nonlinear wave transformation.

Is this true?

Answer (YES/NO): NO